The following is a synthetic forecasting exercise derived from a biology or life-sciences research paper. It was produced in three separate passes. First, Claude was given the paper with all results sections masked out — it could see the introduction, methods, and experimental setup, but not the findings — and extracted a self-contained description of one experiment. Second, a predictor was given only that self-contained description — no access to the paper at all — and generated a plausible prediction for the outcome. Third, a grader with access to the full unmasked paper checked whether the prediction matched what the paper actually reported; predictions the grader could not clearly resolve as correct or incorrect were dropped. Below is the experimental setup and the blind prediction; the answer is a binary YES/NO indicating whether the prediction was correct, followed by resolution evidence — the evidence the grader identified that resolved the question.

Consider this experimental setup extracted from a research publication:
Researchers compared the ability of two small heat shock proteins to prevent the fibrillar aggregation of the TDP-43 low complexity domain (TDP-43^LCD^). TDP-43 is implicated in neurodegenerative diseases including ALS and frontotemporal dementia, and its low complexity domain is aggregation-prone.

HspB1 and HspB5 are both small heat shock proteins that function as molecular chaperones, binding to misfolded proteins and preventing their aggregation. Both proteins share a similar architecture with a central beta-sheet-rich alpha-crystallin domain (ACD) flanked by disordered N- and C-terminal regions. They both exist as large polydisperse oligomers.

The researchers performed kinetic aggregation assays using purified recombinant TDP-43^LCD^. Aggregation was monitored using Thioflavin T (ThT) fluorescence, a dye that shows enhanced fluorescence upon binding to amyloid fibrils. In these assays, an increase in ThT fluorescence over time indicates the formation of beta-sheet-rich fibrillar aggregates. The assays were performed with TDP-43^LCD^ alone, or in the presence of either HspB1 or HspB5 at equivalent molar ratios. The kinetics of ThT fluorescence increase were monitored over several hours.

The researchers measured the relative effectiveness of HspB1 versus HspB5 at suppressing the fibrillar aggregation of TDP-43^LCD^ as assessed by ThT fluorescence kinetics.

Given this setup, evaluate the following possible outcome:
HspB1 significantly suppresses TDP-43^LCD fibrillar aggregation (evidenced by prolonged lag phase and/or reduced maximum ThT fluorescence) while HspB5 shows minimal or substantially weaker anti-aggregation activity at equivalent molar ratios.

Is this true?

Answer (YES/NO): NO